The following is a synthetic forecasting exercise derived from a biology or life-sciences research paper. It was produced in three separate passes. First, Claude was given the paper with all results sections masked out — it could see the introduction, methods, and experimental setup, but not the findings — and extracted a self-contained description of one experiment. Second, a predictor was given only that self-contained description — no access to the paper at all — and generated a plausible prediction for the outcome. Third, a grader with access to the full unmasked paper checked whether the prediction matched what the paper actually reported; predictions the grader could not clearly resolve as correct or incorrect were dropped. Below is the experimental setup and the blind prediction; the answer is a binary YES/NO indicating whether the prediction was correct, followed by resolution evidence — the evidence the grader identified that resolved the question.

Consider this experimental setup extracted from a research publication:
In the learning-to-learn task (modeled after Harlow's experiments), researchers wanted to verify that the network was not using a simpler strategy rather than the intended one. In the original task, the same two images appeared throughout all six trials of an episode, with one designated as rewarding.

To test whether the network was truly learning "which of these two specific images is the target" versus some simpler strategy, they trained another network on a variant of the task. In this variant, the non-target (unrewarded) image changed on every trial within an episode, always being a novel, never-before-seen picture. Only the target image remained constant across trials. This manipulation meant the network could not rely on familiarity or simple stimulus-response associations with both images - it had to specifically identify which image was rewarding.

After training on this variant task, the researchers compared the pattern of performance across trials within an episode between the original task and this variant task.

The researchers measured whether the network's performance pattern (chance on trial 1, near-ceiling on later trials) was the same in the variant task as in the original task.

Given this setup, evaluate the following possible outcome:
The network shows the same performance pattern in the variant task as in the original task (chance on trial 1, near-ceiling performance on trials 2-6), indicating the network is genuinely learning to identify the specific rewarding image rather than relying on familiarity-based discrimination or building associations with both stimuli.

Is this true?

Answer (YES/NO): YES